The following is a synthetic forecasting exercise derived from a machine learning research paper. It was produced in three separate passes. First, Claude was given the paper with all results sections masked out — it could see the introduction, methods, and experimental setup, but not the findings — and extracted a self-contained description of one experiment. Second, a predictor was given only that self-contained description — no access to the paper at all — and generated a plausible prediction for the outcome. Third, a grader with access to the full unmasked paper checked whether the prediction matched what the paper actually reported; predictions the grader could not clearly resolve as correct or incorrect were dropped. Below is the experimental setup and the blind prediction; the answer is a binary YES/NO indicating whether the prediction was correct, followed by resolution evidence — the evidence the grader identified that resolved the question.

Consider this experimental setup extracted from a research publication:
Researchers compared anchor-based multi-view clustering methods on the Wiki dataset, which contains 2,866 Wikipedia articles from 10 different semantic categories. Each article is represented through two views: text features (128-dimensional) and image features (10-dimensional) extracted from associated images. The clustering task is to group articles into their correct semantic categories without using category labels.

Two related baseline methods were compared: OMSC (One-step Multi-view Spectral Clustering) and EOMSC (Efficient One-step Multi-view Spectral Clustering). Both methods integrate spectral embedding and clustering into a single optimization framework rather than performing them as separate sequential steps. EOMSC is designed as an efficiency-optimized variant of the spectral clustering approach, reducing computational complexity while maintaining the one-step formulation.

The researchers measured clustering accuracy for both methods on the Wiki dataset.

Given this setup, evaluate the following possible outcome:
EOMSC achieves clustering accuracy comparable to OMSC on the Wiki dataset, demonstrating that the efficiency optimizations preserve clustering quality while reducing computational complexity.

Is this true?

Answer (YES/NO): NO